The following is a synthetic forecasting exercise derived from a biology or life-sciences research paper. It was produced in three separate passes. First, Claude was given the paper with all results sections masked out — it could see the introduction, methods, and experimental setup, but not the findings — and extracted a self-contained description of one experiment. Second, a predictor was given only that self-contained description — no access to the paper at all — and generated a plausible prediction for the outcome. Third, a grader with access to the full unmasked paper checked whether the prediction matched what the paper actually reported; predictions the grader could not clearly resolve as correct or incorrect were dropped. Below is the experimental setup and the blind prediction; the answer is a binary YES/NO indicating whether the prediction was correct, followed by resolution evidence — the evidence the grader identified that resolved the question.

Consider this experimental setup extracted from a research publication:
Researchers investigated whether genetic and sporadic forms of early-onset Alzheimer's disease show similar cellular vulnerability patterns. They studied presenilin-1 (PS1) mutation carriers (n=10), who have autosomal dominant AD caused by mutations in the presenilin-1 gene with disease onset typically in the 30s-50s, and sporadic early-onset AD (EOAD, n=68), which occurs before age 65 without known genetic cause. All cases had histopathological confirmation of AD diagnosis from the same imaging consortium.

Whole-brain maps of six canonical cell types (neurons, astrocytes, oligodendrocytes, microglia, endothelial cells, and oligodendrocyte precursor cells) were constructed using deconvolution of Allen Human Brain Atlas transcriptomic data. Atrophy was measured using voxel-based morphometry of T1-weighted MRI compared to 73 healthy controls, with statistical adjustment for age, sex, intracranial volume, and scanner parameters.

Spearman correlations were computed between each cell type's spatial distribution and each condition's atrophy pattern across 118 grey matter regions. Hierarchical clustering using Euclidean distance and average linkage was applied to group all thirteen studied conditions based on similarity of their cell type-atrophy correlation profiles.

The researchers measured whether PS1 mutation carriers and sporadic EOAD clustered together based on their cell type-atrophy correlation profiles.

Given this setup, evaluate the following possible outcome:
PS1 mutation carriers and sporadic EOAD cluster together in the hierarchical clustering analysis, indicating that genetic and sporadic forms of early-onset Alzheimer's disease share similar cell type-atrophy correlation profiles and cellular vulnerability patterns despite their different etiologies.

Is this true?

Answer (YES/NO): YES